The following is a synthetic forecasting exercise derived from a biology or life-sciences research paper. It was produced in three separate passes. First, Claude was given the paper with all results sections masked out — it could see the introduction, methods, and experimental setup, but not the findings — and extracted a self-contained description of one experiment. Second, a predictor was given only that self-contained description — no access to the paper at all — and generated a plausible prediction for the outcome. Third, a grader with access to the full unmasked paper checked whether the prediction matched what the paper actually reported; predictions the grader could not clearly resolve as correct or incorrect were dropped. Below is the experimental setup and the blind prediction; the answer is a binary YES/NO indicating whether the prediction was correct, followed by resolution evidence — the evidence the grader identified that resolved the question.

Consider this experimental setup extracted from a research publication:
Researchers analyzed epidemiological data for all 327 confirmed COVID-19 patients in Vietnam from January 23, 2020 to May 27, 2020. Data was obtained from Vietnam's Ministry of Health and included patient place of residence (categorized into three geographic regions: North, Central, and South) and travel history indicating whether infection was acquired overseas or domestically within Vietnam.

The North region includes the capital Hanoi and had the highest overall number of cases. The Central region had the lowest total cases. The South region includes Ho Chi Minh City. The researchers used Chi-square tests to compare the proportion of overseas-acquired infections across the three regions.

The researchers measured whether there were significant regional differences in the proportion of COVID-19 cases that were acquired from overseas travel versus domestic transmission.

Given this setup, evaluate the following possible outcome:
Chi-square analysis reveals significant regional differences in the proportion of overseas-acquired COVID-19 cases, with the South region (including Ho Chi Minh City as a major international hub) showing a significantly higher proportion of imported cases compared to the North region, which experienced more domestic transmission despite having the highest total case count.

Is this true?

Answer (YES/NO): YES